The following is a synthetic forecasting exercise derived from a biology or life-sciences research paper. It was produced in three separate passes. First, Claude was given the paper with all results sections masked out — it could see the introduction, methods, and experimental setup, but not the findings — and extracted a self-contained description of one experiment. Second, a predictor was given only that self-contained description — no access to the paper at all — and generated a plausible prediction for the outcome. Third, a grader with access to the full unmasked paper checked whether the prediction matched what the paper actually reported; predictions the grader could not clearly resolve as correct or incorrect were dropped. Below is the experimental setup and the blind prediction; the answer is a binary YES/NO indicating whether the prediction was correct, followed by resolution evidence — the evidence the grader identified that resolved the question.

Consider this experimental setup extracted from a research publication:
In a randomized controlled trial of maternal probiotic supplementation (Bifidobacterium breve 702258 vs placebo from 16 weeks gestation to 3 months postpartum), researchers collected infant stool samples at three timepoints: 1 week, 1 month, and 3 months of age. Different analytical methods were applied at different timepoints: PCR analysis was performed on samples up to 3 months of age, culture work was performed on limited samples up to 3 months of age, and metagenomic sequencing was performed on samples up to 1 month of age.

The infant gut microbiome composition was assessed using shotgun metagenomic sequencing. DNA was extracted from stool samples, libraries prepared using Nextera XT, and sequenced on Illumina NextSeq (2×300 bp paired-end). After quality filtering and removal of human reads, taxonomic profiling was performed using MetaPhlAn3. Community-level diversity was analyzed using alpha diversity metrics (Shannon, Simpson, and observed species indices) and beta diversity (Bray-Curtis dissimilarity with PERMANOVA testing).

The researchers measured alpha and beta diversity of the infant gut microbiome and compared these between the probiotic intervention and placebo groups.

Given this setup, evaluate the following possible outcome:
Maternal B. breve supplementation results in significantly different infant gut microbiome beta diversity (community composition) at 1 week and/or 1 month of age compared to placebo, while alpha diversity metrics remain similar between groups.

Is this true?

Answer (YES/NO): NO